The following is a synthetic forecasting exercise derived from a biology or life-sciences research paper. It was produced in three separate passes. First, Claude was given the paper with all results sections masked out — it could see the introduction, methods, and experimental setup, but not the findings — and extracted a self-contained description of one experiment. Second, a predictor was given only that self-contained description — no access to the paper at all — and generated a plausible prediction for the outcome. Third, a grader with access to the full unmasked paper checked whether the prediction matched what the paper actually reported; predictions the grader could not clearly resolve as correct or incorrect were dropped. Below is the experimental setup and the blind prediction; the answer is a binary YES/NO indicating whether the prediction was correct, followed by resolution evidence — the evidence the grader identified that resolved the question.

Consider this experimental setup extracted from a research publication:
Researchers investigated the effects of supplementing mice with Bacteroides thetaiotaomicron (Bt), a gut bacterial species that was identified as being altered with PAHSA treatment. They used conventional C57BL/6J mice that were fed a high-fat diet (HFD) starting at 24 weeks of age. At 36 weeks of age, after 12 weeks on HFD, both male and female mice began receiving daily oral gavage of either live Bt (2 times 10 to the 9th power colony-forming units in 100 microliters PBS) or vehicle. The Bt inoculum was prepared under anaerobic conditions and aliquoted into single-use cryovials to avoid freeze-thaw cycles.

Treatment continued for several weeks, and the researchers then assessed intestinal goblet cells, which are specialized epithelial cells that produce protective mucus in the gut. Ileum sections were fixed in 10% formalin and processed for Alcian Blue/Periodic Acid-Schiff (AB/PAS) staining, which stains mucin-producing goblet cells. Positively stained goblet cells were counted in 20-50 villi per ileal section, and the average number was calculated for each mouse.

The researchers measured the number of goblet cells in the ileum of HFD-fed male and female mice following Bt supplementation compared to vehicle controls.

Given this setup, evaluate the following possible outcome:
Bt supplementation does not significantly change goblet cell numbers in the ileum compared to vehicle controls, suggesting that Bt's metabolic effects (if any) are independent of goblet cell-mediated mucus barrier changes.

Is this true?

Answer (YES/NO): NO